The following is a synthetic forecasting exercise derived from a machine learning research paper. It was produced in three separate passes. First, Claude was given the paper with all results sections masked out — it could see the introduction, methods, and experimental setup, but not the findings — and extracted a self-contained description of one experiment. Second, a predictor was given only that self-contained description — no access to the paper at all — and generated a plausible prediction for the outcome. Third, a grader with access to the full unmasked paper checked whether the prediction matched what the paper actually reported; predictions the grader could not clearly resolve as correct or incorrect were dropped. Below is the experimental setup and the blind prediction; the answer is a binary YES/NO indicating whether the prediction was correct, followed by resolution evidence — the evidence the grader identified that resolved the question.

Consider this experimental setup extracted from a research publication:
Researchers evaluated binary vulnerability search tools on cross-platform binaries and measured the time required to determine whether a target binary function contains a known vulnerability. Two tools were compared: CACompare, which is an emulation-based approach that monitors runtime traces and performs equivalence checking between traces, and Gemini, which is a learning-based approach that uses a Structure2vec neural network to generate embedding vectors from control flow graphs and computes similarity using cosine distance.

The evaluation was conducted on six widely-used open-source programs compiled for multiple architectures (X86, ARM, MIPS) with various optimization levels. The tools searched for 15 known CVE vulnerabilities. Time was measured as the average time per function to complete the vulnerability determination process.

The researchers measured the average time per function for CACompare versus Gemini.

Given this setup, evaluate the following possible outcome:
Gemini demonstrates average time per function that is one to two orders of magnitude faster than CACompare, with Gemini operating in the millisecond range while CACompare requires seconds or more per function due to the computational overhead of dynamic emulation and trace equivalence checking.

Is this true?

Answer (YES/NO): NO